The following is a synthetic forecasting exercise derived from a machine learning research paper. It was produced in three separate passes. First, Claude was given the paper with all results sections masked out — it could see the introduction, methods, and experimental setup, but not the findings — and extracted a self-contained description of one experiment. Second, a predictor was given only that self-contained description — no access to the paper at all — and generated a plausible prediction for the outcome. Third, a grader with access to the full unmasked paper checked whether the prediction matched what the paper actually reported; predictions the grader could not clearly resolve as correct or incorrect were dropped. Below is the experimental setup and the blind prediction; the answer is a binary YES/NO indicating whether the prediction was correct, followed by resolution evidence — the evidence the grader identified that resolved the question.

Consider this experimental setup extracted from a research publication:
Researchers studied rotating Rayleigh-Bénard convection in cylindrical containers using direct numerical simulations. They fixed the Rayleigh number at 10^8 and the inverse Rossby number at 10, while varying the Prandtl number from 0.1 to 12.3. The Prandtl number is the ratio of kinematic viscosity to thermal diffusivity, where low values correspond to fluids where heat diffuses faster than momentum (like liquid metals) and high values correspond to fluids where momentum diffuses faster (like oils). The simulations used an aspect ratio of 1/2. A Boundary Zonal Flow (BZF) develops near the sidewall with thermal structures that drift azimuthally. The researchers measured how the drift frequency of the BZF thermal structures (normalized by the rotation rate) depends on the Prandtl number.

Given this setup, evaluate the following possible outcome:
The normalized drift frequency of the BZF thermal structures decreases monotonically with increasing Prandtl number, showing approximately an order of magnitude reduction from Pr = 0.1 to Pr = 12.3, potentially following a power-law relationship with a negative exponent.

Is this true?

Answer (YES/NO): YES